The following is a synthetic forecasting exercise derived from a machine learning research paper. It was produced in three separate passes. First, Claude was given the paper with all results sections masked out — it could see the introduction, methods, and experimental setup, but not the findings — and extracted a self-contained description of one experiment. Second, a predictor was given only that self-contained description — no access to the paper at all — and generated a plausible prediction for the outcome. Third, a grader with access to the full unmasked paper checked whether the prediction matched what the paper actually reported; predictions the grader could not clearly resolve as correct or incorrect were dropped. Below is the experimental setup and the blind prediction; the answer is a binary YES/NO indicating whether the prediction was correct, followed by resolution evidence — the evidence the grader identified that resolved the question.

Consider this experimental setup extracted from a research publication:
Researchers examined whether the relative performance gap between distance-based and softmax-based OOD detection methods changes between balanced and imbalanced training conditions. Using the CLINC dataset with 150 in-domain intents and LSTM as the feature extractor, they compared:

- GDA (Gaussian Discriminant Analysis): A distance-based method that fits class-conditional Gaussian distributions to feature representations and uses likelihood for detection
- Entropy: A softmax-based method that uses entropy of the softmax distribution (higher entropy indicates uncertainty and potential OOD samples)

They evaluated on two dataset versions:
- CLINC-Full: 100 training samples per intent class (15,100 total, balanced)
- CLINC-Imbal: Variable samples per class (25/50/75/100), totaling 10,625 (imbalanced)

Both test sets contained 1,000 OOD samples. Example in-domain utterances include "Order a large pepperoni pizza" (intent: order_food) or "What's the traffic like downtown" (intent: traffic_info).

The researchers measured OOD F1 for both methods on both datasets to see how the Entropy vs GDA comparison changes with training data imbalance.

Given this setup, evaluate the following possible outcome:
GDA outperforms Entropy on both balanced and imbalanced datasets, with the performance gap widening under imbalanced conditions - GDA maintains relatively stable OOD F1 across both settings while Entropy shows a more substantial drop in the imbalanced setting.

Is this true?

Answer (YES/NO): NO